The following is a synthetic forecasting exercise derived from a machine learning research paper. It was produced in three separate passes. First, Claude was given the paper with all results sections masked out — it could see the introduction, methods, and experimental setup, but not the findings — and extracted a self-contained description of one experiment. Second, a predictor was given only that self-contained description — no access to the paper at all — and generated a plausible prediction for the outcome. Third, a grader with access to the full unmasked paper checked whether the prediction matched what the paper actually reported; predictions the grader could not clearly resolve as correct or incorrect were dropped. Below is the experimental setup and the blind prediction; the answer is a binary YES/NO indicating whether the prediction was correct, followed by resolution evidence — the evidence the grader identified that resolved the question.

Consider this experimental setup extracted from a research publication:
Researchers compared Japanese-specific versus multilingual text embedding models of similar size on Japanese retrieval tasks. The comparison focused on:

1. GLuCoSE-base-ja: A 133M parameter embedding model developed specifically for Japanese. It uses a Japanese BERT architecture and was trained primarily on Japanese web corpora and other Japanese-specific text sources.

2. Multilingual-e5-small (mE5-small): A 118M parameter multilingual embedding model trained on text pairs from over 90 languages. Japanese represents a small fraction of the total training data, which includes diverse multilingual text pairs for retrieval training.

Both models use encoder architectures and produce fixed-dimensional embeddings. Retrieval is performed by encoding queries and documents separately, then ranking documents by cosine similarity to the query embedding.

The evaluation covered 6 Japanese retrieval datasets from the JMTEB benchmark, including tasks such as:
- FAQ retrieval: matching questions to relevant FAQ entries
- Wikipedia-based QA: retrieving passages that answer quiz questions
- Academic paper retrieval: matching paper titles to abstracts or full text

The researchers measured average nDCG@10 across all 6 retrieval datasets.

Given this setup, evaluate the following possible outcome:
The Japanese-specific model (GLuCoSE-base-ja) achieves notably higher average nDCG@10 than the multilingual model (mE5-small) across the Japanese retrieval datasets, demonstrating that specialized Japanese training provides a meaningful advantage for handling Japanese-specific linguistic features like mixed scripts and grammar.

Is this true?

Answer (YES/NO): NO